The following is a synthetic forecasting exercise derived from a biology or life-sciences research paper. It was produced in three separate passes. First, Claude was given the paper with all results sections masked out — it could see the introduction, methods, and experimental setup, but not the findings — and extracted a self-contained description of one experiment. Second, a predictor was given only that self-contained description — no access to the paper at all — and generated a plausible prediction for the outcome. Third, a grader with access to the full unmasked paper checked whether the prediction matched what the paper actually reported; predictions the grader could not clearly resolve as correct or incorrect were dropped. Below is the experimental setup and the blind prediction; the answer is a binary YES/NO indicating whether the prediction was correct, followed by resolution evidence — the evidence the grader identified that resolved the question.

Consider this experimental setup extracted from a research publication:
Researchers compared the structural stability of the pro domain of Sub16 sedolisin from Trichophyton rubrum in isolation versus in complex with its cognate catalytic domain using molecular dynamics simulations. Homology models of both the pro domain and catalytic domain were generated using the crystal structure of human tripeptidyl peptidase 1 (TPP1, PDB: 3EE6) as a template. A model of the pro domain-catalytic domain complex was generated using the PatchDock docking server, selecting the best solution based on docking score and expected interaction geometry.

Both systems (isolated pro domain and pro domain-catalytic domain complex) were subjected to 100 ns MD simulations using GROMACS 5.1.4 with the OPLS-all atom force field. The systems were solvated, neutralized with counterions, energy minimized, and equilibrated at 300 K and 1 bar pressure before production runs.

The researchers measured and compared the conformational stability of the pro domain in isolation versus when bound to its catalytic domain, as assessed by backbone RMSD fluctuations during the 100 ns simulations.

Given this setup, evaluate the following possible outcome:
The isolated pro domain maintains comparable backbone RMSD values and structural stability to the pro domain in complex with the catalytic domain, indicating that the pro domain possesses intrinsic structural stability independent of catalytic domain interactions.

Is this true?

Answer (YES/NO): NO